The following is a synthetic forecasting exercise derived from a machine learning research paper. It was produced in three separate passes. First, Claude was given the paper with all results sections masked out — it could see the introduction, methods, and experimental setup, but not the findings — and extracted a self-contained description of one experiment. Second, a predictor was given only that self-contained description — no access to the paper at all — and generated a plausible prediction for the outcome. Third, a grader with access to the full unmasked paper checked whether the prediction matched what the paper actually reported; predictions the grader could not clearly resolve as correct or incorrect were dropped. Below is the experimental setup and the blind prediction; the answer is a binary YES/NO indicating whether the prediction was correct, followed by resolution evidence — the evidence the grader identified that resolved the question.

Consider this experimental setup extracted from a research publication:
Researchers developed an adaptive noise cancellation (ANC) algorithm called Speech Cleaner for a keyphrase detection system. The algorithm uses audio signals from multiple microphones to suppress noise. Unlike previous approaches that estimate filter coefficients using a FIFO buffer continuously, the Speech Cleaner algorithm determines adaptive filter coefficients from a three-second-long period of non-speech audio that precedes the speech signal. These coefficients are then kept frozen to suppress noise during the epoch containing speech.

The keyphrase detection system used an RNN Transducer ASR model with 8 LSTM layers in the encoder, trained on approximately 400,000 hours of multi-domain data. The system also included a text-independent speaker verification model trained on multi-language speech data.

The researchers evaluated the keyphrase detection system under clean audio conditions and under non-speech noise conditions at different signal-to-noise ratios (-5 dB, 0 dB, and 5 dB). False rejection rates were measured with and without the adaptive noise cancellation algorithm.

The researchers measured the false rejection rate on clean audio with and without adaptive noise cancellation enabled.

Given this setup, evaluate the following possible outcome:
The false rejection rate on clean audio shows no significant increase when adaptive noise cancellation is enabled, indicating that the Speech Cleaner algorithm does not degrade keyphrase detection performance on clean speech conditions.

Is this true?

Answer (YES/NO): YES